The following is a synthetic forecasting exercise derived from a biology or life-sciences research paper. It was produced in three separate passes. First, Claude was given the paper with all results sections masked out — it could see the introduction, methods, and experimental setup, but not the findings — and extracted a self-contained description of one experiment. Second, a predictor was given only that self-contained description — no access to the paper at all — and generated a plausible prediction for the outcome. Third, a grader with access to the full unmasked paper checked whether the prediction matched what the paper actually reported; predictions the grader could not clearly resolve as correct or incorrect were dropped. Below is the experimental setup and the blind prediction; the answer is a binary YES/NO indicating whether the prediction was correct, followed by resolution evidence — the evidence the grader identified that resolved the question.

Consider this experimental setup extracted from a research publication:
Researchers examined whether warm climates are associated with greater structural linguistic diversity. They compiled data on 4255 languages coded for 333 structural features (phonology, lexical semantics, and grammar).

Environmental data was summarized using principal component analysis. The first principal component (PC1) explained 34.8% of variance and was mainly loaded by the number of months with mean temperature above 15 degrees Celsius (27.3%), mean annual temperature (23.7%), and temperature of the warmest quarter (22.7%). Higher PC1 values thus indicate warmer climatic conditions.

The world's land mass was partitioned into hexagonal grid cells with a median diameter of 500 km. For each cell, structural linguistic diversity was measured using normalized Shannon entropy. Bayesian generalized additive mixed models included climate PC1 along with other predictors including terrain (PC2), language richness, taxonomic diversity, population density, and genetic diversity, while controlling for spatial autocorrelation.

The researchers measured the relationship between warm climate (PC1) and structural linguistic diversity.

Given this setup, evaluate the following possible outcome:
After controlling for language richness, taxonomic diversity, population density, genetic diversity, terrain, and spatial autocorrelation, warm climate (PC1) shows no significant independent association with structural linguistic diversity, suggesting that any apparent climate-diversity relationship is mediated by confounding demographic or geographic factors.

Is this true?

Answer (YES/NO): NO